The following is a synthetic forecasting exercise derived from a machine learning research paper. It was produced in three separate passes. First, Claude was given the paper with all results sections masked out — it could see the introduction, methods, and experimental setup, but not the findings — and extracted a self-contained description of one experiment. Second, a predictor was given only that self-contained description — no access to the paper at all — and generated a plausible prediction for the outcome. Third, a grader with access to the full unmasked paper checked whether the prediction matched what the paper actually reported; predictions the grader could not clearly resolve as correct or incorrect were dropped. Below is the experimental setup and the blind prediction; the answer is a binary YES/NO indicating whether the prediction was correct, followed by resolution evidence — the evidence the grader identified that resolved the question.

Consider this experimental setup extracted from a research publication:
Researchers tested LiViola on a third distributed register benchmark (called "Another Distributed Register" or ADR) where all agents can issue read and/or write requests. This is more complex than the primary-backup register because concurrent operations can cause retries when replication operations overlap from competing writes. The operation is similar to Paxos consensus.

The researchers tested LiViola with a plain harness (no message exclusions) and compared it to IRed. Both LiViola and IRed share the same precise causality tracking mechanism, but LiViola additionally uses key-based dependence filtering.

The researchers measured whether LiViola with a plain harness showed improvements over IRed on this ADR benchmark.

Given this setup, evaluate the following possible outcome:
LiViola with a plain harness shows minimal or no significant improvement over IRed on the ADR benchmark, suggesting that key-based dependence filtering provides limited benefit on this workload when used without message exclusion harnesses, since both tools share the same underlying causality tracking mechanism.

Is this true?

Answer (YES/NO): YES